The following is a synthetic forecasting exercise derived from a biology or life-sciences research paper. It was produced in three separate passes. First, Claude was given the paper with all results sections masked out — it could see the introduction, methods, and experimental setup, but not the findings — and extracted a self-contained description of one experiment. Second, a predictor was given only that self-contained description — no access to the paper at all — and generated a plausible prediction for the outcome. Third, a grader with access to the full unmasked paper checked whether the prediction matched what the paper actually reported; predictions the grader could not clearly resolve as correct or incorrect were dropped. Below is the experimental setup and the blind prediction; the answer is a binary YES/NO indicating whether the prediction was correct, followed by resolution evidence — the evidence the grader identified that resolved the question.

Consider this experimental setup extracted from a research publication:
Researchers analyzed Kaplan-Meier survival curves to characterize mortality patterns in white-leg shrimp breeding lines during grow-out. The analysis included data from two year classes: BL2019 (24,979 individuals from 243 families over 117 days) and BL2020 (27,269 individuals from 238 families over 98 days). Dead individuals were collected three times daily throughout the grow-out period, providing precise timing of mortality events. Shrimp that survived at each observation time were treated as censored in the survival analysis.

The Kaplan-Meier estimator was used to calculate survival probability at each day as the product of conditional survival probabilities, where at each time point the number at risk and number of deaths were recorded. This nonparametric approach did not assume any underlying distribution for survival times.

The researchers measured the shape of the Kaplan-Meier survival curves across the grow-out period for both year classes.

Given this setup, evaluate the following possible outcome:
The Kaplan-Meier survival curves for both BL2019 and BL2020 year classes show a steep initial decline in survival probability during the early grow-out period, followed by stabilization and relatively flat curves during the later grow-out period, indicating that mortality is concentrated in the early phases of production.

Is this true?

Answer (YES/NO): NO